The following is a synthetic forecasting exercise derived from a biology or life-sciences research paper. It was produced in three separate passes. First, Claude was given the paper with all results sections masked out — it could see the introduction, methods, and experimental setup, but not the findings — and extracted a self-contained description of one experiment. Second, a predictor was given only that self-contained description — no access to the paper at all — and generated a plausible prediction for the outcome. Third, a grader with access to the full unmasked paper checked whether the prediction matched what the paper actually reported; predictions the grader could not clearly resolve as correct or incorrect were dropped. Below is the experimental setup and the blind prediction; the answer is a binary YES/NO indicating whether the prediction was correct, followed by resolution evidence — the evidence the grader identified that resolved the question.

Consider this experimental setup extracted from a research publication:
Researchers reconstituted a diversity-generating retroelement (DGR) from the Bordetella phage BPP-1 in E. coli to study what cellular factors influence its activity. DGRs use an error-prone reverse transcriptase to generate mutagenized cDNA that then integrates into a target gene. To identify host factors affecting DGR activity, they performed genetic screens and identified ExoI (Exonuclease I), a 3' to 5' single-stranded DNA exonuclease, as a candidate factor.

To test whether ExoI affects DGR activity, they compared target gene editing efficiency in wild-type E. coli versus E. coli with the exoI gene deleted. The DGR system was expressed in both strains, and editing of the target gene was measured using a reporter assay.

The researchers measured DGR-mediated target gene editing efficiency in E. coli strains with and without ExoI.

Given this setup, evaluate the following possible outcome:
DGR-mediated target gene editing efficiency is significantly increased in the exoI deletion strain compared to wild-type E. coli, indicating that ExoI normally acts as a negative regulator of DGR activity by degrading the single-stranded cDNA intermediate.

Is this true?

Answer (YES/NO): NO